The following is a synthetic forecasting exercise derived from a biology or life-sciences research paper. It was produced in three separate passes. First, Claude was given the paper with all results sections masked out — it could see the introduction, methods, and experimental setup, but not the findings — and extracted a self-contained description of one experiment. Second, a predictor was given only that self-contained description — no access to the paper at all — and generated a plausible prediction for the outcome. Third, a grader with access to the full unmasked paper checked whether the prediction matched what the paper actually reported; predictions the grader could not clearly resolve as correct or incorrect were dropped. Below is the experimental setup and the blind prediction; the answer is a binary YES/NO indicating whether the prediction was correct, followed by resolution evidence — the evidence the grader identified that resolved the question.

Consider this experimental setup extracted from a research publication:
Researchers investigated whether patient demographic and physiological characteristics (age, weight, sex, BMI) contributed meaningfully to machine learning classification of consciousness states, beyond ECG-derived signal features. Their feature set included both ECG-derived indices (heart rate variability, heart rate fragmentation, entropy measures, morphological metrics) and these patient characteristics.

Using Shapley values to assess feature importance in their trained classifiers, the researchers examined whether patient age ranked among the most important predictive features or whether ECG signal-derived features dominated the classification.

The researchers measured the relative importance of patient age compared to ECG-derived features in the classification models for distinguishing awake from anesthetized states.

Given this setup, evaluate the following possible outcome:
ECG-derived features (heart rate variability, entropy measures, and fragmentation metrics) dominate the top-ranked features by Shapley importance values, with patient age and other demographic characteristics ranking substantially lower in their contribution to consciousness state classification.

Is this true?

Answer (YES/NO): NO